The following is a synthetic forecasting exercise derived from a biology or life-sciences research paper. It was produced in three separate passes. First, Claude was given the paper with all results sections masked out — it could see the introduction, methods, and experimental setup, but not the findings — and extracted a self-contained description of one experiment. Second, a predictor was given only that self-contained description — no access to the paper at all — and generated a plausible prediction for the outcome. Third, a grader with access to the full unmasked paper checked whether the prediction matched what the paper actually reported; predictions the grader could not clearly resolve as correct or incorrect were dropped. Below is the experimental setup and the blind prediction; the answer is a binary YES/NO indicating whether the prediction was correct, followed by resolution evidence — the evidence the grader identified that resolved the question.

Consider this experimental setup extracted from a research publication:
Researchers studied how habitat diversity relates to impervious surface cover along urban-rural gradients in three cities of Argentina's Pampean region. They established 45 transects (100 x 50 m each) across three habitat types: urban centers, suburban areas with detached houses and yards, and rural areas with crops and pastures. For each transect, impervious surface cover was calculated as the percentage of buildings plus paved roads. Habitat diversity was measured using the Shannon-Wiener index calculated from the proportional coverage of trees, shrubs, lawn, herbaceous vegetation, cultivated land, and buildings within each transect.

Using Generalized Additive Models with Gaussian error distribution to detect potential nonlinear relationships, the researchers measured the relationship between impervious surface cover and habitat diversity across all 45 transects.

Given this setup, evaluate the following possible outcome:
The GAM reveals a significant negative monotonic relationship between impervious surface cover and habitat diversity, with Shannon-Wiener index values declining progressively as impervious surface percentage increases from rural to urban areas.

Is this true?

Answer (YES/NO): NO